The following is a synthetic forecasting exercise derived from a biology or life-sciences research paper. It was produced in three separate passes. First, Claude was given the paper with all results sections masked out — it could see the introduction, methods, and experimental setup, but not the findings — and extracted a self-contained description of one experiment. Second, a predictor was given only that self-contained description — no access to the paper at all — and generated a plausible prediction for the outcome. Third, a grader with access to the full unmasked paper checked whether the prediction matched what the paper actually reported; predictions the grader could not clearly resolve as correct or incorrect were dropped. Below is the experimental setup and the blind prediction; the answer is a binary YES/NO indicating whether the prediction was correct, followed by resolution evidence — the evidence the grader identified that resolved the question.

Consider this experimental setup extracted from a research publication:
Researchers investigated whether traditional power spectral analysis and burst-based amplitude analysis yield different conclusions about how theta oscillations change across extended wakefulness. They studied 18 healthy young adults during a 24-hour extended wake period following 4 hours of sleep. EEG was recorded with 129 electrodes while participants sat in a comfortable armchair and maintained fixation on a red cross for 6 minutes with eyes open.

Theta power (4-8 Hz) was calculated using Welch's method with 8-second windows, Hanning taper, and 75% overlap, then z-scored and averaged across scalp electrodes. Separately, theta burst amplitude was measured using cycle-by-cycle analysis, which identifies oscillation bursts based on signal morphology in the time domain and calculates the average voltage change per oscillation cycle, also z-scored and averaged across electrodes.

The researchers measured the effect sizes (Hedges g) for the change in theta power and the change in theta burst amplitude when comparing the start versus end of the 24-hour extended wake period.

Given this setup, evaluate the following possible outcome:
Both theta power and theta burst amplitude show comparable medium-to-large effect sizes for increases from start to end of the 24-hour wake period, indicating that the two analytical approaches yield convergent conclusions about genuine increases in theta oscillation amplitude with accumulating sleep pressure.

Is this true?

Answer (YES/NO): NO